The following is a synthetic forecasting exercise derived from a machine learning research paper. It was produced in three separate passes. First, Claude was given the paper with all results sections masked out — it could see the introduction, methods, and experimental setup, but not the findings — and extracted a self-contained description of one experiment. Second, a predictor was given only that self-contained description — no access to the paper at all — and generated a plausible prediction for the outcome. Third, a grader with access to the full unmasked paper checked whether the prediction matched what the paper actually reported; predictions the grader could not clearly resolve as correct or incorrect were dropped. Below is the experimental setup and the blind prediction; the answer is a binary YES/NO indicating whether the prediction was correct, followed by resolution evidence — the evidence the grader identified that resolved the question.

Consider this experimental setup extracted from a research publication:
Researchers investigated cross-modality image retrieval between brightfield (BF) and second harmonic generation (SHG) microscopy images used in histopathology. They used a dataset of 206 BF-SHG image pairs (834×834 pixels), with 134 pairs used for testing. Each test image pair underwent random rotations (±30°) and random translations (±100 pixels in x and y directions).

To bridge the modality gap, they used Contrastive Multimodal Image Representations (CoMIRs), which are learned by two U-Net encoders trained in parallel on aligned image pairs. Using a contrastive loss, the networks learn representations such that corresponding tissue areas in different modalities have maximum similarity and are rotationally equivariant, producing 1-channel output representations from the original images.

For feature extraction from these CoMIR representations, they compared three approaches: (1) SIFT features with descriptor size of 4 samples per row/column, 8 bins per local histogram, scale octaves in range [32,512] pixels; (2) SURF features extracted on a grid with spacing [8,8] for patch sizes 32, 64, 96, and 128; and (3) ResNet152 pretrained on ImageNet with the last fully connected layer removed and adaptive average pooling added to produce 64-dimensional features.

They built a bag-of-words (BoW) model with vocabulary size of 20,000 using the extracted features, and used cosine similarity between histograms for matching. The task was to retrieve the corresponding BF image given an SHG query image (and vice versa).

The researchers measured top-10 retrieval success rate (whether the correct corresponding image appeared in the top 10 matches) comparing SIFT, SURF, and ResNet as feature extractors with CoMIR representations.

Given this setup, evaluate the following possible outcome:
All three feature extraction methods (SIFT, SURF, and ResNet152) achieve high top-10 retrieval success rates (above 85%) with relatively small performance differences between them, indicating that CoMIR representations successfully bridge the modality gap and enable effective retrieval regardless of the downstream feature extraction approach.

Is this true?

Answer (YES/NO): NO